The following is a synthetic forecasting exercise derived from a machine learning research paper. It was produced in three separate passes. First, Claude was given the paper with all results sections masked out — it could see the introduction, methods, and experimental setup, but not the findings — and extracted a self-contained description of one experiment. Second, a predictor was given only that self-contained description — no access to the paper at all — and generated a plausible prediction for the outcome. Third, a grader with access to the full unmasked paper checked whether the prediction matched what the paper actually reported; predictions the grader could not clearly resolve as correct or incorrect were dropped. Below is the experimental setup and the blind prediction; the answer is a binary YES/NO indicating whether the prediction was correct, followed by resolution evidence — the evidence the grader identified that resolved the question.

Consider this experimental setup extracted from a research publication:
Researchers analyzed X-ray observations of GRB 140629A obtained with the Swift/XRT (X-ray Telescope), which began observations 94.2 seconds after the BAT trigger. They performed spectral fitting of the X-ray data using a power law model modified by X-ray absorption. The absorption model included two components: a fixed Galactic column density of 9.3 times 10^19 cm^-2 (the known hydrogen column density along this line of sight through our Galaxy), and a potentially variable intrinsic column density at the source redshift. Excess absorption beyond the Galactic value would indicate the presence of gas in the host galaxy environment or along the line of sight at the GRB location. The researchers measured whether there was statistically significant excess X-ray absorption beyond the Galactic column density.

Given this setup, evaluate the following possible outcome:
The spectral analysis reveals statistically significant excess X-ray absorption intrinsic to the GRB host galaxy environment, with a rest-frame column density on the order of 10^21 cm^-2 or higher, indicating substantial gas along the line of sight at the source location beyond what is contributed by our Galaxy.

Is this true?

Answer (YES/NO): YES